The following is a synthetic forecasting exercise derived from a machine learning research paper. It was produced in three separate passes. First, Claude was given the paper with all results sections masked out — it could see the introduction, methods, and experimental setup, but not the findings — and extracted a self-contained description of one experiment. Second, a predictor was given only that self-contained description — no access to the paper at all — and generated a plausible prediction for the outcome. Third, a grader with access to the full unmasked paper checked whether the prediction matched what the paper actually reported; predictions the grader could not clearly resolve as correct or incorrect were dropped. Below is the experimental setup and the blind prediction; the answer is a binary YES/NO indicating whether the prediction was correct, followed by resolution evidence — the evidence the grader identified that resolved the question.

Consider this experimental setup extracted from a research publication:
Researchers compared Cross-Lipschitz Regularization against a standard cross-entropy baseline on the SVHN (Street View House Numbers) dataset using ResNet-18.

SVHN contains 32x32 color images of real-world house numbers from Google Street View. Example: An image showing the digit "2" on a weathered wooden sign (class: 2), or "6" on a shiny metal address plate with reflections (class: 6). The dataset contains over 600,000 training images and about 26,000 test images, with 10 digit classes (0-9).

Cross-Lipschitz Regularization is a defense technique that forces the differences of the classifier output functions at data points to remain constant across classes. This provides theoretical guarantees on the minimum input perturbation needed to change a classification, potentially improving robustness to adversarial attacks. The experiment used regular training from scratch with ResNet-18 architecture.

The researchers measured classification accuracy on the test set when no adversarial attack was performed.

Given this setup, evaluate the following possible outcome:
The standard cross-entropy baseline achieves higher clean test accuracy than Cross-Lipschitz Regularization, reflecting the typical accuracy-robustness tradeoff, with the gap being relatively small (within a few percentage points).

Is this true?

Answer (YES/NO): YES